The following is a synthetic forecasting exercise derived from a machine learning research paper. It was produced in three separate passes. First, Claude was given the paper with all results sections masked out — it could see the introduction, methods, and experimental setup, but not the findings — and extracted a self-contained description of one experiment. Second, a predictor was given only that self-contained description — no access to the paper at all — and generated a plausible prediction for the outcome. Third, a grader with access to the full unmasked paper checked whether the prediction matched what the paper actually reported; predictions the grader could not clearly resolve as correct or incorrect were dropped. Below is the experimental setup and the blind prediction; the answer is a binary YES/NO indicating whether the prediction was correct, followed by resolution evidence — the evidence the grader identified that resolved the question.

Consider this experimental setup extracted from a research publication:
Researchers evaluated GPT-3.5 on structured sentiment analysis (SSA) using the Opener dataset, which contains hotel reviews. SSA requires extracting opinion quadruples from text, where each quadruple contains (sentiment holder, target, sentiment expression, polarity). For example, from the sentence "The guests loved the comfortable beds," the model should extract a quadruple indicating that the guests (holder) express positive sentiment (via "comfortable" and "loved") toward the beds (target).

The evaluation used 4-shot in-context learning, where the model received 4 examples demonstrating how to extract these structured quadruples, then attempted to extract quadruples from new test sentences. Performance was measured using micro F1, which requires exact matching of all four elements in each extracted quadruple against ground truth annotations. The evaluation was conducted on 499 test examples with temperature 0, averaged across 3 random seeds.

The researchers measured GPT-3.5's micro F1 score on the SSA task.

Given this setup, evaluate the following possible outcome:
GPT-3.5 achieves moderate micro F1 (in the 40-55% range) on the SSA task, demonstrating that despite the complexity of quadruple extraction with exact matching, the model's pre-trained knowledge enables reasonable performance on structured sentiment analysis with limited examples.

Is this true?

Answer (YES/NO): NO